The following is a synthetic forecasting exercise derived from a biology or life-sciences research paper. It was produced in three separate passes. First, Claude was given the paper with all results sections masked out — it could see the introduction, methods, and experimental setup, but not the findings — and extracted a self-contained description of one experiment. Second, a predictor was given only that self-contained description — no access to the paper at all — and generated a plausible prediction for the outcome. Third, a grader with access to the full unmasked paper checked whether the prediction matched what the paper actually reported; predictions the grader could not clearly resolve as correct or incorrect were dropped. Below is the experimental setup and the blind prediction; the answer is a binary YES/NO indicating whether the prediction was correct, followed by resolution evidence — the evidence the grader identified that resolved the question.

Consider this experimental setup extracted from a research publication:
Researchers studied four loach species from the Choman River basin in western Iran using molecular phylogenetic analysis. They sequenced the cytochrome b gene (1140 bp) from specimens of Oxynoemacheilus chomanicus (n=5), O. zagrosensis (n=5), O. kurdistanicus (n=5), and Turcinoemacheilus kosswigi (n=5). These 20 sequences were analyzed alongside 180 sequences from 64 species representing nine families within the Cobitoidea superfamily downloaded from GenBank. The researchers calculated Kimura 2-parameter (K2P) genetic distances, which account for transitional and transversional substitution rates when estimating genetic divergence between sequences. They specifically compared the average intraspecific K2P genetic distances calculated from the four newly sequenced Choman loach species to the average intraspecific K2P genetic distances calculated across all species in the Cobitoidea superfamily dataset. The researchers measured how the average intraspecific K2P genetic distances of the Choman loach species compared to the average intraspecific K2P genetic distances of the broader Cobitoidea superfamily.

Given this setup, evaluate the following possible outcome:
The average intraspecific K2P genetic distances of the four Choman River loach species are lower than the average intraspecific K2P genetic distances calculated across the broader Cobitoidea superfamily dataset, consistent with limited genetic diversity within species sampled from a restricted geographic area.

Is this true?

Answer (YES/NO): YES